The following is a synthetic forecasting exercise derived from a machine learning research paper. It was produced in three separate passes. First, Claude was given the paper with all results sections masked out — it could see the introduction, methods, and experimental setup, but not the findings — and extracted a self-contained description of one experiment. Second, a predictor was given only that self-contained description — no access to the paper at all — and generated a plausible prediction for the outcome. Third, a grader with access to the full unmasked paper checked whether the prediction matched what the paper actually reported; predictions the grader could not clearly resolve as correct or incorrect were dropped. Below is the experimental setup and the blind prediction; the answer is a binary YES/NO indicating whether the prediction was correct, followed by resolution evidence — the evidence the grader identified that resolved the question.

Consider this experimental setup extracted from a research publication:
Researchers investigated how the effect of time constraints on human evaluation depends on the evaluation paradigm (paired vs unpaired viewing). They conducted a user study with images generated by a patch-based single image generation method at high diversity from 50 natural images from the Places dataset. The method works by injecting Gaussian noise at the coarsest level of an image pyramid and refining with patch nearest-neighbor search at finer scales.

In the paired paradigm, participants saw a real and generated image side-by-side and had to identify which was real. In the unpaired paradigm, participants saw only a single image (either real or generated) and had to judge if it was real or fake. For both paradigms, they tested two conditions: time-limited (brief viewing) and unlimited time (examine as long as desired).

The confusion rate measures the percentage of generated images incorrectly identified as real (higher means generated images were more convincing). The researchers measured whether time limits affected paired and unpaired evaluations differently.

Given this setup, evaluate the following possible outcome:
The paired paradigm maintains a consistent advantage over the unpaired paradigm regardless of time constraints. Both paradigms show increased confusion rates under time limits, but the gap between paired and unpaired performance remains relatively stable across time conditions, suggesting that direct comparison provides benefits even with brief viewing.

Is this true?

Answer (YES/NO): NO